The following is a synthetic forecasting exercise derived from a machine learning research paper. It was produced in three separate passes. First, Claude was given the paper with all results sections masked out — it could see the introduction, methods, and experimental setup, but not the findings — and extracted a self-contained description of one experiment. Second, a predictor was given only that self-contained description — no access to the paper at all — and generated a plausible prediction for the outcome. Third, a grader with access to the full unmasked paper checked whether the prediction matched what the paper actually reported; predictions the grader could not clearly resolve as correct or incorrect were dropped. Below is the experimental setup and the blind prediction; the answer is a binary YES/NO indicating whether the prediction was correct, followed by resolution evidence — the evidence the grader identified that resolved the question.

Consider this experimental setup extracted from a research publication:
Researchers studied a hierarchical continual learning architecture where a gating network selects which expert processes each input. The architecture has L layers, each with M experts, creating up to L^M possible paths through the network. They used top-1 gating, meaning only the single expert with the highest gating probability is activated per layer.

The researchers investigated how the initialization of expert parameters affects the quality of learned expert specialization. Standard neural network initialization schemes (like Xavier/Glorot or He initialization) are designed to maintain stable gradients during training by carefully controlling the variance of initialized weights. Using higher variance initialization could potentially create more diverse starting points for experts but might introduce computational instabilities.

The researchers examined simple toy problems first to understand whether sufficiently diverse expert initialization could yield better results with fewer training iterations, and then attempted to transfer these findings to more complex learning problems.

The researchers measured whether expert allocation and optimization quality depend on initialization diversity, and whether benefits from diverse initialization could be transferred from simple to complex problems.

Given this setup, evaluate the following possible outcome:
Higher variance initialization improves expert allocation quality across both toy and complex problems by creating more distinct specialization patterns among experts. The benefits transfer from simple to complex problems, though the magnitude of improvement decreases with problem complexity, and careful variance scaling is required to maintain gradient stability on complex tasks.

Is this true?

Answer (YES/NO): NO